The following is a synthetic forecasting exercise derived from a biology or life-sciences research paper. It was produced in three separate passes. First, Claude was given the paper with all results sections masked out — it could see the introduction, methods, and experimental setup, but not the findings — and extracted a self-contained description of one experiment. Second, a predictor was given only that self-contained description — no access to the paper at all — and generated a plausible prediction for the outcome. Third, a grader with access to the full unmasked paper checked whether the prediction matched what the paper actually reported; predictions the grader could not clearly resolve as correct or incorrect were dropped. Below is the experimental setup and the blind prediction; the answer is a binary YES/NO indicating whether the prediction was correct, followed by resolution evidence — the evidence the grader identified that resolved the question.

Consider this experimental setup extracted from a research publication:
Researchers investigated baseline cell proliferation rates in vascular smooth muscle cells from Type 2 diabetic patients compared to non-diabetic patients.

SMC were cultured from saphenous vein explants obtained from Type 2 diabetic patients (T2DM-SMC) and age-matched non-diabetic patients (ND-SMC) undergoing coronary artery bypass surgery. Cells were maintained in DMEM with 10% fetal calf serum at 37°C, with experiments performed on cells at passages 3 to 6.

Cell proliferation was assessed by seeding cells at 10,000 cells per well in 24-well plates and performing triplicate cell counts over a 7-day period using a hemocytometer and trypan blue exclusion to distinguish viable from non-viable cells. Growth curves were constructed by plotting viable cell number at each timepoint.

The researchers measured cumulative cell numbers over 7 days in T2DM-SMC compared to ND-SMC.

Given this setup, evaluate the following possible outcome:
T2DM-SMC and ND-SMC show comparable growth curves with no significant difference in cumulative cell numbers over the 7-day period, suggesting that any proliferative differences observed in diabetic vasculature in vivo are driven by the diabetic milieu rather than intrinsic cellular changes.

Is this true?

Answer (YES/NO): NO